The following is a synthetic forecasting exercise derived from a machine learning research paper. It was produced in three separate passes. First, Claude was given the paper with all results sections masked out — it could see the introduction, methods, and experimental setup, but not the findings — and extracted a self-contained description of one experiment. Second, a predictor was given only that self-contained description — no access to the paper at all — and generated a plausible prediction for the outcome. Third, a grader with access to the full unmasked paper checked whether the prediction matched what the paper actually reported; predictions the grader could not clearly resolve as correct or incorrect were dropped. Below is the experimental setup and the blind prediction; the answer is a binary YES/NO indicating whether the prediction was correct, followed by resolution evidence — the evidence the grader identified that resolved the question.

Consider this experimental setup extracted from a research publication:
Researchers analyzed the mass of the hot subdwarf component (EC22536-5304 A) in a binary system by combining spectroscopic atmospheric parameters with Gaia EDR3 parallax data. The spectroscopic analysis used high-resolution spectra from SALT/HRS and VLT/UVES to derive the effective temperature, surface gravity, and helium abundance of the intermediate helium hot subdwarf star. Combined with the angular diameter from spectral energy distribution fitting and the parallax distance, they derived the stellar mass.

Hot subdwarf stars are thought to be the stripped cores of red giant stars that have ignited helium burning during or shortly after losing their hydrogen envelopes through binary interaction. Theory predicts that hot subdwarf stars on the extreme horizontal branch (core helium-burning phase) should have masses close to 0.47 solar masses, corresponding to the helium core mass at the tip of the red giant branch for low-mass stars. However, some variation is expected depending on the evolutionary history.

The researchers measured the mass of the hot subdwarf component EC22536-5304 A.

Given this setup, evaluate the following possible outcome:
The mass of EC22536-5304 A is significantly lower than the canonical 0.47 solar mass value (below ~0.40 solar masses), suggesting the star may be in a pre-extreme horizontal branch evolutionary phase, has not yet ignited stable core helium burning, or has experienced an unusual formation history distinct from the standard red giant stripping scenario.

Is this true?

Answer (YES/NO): NO